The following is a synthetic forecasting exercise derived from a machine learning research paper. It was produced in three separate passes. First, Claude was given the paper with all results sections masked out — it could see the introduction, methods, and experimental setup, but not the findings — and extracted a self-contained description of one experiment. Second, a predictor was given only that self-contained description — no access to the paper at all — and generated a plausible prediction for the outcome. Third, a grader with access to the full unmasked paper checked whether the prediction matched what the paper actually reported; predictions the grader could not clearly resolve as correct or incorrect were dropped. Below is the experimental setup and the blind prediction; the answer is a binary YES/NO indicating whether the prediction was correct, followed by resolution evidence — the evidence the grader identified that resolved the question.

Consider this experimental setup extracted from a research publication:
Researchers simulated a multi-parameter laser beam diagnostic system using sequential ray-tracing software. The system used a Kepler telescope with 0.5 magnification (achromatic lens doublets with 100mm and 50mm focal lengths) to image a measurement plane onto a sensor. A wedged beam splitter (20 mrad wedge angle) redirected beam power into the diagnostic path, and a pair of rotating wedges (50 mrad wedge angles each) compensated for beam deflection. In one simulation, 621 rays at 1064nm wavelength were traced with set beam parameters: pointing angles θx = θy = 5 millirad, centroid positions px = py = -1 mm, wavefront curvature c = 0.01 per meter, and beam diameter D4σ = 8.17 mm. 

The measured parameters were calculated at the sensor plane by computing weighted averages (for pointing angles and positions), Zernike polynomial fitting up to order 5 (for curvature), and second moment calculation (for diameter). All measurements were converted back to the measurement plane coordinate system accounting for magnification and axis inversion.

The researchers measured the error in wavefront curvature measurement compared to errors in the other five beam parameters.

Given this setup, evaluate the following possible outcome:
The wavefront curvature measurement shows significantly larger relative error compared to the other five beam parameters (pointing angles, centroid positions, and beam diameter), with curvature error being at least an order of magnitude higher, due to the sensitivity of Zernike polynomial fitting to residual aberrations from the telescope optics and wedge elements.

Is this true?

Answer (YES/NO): NO